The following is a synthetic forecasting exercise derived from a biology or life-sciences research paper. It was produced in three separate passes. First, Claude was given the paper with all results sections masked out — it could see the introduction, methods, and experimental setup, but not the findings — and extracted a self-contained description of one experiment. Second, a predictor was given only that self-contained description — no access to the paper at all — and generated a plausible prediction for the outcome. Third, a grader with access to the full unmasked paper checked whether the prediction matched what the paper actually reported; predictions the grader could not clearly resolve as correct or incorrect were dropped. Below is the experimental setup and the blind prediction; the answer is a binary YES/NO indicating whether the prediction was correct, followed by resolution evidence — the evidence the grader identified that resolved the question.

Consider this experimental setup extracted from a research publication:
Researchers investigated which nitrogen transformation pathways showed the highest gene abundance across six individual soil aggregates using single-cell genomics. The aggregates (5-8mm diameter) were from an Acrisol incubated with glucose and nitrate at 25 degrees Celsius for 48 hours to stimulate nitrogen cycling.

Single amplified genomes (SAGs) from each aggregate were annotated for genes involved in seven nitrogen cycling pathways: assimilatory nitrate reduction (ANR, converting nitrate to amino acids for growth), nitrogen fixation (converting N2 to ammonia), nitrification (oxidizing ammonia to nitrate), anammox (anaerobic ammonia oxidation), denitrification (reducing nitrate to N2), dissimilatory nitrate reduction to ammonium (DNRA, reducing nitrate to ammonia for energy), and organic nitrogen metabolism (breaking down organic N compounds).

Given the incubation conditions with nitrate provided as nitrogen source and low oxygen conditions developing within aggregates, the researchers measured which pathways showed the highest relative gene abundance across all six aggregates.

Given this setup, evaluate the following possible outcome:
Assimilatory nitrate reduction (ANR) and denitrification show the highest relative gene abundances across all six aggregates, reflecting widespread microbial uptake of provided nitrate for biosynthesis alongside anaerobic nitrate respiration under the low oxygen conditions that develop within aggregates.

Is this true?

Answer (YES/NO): NO